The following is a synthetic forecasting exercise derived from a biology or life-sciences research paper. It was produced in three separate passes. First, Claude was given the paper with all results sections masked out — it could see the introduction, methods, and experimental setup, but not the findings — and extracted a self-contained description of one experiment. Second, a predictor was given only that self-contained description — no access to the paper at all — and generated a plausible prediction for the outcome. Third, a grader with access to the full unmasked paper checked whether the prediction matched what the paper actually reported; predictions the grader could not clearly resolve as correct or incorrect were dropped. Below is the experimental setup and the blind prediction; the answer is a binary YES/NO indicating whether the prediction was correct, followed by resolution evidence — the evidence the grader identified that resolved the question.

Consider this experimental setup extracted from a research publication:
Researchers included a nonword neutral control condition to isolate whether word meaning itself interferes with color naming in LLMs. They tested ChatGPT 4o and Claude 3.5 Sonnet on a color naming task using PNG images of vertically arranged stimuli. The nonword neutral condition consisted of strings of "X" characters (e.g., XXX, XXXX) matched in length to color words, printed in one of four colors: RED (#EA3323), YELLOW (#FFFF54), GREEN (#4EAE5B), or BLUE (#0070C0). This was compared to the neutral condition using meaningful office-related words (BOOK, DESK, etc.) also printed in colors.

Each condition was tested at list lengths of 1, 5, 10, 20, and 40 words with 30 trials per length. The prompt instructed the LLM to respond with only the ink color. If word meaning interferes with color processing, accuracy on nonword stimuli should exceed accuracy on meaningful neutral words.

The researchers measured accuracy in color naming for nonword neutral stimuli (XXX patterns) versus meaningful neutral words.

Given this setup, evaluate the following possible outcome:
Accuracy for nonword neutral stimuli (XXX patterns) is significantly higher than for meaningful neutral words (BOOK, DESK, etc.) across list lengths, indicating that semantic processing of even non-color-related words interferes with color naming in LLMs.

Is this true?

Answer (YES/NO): NO